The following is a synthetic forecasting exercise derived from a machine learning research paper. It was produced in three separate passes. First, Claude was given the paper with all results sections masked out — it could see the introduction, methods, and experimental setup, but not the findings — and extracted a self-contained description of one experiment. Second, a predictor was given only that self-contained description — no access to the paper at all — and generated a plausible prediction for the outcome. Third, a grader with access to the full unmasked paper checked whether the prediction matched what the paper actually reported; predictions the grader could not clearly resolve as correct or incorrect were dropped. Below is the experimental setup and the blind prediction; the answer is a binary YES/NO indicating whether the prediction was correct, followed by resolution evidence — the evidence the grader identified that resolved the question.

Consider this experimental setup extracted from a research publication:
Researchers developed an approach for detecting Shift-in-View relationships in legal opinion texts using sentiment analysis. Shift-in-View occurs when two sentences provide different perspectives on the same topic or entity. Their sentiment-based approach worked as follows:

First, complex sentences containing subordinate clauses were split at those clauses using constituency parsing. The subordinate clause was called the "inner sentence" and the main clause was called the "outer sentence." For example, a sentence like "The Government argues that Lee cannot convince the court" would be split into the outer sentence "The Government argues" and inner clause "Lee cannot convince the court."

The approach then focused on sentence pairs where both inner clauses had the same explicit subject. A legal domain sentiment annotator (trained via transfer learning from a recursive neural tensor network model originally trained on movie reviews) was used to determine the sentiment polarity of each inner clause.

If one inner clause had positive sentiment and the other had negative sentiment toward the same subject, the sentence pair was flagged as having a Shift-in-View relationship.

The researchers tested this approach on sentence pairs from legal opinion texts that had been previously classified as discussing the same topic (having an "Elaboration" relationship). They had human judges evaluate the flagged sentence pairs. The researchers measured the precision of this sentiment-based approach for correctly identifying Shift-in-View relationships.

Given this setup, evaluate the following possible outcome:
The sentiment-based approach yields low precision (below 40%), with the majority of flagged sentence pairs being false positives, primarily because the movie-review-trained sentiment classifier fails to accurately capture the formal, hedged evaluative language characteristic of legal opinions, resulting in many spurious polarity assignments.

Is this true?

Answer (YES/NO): NO